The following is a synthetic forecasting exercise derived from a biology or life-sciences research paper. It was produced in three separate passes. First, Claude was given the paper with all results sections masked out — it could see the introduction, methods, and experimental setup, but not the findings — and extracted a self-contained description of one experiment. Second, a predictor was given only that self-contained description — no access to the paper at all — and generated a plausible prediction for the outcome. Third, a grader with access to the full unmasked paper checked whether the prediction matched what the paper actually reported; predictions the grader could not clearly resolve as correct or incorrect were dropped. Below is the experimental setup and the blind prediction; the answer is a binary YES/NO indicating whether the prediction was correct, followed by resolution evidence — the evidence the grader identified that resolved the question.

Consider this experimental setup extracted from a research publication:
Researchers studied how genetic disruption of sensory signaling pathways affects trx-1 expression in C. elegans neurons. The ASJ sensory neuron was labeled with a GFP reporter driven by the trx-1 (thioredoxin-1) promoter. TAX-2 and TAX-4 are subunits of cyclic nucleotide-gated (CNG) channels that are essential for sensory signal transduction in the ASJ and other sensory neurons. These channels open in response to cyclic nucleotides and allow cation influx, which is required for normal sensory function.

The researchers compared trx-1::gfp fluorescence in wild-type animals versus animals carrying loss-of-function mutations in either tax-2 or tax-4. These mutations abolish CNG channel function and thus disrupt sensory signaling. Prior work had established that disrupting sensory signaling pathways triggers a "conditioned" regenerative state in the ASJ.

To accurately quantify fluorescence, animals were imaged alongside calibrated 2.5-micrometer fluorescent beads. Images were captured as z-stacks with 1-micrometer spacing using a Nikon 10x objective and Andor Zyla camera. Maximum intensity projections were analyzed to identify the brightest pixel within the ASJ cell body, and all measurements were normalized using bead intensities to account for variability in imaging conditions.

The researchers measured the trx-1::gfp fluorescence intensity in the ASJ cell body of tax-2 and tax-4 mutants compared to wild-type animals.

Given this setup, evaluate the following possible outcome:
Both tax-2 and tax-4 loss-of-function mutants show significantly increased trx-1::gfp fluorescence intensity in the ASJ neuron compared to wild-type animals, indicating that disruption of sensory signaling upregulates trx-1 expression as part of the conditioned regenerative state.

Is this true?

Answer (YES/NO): YES